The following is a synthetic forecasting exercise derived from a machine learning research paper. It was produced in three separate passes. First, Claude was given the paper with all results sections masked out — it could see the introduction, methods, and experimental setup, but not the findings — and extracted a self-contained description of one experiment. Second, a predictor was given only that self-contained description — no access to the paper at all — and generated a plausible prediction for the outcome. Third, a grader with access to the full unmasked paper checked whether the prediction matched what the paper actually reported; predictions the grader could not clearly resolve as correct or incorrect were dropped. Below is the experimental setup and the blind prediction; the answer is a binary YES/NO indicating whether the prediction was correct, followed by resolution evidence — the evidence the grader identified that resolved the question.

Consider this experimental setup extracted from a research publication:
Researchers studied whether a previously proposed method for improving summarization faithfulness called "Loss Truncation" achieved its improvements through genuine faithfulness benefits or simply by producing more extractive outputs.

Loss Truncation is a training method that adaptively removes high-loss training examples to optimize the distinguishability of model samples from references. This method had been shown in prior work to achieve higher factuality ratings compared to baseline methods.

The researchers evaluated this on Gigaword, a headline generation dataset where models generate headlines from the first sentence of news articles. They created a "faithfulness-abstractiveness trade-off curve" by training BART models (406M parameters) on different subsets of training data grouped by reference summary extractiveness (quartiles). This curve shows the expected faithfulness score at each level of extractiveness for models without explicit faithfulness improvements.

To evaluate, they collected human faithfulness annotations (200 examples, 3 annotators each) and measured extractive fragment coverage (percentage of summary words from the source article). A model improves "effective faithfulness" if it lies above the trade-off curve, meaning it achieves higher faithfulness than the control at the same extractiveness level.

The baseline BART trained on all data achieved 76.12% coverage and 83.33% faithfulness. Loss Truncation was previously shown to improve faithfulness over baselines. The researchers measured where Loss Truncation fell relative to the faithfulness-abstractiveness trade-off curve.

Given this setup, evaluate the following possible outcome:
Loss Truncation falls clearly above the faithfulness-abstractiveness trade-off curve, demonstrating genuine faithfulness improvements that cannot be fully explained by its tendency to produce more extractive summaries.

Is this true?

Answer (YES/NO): NO